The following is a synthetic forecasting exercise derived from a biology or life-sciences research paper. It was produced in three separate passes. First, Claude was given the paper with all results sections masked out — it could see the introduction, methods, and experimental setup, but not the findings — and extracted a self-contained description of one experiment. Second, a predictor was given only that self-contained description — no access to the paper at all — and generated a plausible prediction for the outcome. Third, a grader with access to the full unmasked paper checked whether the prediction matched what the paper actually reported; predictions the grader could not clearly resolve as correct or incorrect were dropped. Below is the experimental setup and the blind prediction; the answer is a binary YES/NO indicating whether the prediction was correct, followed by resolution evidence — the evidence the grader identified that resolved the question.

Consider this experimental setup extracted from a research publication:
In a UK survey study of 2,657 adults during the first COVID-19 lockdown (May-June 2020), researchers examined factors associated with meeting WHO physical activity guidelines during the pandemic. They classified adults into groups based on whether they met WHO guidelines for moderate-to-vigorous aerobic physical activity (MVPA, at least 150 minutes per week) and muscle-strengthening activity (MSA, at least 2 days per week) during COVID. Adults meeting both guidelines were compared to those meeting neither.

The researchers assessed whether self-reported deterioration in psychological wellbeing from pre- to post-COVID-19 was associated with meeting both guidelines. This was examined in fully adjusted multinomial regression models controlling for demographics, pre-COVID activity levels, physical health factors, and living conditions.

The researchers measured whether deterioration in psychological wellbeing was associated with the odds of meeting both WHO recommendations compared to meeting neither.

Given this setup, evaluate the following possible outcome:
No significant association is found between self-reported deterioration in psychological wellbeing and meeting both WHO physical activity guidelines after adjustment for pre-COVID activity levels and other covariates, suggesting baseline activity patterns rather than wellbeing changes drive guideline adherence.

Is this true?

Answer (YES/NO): NO